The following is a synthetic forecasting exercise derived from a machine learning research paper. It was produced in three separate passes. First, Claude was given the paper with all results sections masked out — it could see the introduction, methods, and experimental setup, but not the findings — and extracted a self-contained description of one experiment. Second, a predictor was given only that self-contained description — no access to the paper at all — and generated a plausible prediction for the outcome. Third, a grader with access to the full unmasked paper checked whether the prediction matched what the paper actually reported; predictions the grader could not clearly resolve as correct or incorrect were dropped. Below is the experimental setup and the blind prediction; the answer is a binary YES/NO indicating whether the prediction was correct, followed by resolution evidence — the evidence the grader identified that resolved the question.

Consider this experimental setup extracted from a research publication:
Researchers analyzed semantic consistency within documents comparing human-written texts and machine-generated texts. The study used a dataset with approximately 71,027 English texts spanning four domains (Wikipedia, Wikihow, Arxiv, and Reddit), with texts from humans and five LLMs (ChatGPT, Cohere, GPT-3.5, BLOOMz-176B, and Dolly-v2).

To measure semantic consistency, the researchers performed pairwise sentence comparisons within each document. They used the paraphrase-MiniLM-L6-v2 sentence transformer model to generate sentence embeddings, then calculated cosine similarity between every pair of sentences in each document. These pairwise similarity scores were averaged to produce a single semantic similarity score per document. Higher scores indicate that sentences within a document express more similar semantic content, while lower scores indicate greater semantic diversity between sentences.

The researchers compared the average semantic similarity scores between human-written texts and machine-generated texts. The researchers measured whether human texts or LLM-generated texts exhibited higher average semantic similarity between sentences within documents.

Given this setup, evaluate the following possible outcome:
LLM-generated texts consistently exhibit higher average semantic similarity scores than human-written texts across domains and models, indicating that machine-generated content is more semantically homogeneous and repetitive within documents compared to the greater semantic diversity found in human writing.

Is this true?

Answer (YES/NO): YES